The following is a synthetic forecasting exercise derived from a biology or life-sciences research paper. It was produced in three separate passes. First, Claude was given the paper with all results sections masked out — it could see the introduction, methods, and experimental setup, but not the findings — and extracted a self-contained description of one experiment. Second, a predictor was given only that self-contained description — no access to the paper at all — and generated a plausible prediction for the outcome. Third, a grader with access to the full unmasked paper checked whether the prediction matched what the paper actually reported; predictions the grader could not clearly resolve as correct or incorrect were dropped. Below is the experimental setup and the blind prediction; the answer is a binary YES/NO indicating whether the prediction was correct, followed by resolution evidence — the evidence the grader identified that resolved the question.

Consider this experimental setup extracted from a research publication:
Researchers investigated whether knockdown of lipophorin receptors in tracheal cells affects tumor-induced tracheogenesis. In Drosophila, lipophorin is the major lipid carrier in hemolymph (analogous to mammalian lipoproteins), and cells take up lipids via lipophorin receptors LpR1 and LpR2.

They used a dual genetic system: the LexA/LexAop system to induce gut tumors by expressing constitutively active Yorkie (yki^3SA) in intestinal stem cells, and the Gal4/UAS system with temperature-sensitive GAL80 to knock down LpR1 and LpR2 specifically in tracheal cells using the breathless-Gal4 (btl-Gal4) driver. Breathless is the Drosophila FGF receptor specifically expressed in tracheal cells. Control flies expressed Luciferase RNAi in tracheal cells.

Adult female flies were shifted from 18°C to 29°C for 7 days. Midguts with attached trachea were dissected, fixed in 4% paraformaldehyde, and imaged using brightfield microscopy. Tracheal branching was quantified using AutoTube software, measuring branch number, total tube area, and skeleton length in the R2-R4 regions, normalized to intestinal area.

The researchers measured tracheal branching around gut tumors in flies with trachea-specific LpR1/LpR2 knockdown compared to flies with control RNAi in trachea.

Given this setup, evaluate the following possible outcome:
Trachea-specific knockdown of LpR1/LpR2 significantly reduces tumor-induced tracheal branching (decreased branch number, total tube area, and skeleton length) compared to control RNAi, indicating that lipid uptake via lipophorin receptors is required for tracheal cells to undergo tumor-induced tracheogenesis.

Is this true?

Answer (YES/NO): NO